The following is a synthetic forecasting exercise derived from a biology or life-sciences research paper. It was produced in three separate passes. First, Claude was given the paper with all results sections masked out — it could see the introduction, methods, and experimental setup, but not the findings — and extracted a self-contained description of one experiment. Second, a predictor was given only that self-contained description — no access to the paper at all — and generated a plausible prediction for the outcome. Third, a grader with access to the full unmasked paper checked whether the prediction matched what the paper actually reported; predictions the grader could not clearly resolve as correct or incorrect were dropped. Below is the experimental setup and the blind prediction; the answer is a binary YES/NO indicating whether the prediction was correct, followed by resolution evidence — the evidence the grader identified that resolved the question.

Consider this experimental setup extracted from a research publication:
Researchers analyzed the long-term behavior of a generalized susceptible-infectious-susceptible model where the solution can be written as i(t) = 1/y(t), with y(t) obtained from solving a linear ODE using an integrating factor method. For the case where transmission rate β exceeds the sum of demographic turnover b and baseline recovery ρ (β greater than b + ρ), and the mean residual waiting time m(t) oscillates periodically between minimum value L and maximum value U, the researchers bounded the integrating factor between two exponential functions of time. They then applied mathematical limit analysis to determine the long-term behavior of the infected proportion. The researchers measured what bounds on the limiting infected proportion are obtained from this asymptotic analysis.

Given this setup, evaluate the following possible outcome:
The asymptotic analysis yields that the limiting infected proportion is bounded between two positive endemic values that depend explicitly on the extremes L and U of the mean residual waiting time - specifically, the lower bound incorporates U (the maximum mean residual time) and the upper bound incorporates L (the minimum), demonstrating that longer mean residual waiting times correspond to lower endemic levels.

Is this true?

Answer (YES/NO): NO